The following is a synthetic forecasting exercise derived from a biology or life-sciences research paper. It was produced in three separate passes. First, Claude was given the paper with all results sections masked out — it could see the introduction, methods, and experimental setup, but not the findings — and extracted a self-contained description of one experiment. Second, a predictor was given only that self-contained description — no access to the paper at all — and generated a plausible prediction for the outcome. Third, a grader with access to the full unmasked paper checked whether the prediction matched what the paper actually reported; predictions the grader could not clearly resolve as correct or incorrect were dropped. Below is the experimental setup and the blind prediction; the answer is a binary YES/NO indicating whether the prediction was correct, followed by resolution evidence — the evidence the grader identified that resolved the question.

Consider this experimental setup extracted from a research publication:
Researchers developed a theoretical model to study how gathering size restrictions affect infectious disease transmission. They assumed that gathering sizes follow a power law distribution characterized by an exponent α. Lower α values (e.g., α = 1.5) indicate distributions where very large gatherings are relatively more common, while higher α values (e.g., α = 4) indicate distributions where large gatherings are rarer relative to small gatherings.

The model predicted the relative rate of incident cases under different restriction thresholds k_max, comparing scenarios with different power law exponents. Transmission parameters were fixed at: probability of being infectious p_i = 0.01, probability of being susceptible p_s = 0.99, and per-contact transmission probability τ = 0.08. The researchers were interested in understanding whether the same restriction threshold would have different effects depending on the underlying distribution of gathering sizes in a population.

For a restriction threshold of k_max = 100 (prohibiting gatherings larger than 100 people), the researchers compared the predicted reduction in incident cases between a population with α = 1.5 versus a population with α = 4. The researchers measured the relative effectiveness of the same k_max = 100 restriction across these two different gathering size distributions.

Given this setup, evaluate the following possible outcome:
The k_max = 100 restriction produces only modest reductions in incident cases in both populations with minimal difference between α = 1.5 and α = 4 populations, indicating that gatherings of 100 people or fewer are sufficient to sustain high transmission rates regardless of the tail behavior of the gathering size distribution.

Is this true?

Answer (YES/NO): NO